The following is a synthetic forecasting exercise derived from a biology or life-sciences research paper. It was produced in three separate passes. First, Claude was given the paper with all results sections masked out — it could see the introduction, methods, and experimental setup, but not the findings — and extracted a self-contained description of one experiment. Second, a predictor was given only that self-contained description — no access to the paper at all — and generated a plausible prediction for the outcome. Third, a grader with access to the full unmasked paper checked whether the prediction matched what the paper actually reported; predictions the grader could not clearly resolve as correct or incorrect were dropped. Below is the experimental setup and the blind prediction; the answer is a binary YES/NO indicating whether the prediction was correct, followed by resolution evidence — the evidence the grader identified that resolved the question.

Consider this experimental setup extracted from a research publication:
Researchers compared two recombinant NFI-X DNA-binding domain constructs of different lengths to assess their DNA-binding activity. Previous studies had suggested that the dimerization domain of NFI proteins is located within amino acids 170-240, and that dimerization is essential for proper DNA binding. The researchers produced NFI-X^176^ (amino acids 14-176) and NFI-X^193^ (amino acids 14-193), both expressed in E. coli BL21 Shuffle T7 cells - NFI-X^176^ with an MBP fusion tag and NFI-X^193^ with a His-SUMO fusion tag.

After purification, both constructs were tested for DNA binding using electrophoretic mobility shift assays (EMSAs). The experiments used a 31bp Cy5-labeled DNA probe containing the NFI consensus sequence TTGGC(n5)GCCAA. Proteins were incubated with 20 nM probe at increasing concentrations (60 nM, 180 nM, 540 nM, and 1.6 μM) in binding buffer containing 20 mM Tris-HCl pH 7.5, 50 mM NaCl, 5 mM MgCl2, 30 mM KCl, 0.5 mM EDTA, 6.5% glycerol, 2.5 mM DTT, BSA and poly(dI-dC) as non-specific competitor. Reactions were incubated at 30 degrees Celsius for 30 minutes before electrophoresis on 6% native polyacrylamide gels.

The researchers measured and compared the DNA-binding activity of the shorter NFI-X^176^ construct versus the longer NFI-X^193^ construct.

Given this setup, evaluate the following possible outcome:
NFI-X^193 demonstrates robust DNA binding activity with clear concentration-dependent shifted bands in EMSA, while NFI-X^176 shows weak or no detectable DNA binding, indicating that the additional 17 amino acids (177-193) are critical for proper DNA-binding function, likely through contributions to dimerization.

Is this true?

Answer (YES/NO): NO